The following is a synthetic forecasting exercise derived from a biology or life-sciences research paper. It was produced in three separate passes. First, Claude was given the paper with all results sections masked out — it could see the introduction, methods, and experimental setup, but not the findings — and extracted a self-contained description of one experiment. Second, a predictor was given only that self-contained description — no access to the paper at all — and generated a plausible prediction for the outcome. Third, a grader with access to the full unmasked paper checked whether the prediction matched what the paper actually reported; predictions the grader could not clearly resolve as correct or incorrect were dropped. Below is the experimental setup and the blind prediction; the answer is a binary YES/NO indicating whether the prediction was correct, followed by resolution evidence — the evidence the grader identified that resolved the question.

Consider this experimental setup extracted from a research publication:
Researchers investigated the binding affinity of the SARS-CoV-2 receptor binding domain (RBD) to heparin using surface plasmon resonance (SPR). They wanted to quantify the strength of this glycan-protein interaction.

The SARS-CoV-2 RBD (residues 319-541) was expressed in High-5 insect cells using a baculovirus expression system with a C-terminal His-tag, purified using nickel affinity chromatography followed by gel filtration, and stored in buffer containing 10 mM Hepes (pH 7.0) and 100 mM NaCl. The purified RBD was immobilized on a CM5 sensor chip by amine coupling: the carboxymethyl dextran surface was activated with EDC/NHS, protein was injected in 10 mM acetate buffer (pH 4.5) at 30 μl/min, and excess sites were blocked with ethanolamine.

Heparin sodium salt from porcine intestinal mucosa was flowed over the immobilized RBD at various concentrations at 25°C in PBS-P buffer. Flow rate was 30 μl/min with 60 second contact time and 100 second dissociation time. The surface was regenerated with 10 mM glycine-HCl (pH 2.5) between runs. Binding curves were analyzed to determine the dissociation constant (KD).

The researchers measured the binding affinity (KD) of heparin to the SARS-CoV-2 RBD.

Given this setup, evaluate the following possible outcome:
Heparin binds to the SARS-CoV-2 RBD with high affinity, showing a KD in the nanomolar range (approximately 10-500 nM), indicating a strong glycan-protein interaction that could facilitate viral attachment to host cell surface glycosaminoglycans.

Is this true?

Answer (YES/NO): NO